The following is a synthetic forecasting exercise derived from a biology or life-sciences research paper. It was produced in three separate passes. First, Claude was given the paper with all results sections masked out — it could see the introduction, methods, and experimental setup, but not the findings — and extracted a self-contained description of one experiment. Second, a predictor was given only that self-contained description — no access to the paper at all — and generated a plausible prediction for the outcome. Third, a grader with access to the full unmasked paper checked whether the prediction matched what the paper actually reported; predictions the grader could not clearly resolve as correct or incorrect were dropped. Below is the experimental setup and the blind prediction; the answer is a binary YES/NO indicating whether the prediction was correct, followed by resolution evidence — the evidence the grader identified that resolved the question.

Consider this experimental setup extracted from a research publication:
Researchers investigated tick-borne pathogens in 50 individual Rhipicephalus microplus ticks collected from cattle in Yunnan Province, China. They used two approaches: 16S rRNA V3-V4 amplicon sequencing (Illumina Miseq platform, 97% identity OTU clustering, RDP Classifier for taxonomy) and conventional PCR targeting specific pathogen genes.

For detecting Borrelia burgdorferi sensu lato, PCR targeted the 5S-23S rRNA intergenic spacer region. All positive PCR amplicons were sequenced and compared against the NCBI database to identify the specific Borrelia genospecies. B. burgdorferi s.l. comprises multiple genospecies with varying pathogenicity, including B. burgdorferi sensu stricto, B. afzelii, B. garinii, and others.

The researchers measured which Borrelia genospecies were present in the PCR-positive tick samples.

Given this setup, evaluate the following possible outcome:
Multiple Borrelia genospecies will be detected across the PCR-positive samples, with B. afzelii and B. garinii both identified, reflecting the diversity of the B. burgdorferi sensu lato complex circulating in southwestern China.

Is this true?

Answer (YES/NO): NO